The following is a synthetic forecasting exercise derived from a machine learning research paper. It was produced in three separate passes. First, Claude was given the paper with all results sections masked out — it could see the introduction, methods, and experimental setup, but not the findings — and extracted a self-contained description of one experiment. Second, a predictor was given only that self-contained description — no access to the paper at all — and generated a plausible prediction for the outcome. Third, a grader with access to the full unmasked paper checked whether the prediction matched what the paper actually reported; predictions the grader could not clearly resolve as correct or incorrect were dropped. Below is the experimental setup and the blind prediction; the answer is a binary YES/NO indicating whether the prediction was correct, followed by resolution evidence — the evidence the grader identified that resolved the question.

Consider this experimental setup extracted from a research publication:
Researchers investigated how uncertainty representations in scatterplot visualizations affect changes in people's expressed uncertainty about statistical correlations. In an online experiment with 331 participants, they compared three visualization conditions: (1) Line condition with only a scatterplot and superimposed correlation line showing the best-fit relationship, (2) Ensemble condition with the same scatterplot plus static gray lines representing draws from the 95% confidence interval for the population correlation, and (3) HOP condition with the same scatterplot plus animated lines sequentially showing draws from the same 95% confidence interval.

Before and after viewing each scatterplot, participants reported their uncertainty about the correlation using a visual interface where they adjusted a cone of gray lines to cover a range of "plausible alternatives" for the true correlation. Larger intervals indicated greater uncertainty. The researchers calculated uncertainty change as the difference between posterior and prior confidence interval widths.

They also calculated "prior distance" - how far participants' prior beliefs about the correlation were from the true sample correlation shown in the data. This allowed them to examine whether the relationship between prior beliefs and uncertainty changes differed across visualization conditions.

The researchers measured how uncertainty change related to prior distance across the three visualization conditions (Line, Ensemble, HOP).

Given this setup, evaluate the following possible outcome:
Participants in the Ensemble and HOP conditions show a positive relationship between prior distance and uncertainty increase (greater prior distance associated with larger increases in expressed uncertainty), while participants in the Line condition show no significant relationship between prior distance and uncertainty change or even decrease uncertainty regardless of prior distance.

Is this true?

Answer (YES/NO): NO